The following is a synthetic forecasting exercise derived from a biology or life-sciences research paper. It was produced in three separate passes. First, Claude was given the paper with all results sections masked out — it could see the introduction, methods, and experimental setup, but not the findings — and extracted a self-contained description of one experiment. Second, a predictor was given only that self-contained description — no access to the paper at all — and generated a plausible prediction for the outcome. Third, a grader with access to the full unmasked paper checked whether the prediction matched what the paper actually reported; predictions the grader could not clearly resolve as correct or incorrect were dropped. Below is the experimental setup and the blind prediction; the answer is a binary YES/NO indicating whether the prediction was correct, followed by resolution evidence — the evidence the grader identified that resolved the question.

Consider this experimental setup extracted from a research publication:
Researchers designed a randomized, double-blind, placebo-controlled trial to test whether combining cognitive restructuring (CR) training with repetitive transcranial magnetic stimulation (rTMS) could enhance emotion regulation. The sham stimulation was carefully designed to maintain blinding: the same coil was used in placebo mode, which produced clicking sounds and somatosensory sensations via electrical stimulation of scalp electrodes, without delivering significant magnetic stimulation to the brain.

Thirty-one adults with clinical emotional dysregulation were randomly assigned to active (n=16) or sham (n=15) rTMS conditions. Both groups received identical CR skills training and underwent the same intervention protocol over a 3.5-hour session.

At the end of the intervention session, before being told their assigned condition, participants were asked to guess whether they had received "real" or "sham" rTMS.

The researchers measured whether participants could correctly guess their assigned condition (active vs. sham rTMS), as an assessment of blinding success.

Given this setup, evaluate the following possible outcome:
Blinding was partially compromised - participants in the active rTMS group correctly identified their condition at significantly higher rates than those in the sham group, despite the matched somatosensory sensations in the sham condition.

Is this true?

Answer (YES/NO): NO